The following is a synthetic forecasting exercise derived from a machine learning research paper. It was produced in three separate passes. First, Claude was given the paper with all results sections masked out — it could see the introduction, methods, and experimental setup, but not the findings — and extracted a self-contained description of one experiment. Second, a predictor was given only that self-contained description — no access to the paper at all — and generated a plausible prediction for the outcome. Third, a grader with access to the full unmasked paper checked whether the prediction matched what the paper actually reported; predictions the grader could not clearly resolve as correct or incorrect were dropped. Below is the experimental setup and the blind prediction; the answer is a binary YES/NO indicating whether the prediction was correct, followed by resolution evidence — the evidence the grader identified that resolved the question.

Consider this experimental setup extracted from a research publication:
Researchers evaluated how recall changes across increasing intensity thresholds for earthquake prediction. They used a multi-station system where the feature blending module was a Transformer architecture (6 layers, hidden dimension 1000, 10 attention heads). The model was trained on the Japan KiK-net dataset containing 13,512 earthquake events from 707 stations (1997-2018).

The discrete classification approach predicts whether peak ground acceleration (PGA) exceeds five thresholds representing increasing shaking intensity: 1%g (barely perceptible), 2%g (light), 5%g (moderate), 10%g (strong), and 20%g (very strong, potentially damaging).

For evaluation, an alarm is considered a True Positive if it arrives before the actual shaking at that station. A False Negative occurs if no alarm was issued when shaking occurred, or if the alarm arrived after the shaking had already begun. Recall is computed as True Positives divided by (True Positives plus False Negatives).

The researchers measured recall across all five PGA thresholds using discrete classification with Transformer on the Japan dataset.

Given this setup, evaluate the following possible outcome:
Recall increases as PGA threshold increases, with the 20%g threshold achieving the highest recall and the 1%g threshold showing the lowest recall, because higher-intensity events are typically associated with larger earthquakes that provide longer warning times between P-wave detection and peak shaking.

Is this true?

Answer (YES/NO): NO